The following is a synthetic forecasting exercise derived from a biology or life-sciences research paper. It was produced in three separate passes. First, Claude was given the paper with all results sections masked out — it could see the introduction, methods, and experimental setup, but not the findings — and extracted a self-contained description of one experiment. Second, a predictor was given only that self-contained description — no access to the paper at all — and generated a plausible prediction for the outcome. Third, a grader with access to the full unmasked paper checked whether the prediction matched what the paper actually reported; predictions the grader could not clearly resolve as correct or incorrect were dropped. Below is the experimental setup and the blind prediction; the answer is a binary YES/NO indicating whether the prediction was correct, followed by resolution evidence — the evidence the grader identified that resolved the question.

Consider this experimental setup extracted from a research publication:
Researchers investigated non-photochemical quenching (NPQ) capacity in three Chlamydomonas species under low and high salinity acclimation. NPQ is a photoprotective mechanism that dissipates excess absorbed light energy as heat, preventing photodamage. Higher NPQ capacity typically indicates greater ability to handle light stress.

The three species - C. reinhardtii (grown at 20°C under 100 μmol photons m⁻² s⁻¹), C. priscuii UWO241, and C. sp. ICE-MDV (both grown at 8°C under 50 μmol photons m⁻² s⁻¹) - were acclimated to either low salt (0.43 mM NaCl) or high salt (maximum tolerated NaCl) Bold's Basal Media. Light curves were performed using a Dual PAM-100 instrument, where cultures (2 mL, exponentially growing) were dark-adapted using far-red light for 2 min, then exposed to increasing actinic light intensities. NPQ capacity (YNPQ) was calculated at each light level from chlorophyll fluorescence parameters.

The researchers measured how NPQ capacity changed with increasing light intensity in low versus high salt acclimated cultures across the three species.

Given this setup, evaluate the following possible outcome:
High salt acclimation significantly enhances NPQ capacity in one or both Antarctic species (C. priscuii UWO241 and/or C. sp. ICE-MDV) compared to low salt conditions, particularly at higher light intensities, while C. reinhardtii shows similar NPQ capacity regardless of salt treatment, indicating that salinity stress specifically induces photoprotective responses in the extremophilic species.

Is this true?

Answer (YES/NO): NO